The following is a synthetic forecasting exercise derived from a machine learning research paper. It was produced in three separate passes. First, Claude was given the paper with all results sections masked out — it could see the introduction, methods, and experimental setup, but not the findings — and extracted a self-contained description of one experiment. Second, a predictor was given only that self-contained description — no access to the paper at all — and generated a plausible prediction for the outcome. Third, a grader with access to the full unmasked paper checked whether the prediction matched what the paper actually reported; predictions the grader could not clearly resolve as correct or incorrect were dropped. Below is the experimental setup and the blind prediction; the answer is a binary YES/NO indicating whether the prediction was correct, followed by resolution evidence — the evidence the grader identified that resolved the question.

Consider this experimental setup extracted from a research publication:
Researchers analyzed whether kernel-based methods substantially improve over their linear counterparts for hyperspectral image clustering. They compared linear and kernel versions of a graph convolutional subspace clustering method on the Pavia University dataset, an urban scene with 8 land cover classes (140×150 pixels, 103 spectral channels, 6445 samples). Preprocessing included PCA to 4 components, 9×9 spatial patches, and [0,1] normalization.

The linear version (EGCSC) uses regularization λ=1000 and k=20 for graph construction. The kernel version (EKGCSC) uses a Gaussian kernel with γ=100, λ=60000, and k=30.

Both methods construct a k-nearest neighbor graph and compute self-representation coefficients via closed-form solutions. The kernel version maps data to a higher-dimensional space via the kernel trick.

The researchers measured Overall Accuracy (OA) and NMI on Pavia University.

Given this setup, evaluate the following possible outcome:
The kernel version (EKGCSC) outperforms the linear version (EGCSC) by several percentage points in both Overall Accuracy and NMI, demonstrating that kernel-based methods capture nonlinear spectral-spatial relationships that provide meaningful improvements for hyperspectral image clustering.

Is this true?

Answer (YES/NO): YES